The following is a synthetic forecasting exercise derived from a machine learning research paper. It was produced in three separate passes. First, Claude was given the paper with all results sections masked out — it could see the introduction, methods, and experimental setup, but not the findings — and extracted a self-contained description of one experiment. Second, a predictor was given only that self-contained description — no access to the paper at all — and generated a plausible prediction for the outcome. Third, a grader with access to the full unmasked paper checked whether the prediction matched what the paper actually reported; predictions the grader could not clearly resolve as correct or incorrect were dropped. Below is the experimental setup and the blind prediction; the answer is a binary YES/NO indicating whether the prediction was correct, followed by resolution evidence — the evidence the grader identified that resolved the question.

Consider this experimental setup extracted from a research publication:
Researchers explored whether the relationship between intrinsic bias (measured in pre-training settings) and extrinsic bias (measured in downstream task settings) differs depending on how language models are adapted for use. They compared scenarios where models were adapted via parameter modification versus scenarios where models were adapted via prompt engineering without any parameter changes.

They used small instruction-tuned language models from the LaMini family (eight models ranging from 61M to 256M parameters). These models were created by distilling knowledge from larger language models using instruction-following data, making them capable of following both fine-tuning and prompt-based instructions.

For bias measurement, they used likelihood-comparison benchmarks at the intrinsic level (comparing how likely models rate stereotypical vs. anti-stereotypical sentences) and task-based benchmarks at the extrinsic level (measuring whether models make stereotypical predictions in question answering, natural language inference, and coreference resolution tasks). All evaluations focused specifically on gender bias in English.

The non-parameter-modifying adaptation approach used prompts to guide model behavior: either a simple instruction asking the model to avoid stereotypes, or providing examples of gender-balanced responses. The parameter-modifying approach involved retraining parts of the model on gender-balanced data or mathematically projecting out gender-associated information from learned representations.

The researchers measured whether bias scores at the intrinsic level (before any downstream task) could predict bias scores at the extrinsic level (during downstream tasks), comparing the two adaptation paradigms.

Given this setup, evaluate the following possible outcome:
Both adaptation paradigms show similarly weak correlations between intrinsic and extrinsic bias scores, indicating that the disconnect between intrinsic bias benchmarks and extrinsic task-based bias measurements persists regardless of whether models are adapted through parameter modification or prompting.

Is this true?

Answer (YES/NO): NO